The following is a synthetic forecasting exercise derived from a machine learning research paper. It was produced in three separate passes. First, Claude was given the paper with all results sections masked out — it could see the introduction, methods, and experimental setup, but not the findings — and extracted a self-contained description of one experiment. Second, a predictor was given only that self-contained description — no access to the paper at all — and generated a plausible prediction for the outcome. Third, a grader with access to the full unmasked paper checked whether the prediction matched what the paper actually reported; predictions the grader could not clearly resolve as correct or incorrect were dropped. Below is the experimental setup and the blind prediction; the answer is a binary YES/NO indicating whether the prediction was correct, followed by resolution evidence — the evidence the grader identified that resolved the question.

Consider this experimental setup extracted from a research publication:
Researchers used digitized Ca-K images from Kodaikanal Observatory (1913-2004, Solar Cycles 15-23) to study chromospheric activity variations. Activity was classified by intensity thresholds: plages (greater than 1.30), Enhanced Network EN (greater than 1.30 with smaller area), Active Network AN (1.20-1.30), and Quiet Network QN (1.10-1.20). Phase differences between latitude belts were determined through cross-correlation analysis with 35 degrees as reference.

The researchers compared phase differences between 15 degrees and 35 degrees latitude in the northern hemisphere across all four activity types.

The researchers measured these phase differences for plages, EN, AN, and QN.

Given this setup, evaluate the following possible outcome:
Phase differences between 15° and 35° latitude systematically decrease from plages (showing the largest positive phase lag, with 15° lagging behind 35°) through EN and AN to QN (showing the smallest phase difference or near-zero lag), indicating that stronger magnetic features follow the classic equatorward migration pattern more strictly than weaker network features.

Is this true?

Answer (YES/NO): NO